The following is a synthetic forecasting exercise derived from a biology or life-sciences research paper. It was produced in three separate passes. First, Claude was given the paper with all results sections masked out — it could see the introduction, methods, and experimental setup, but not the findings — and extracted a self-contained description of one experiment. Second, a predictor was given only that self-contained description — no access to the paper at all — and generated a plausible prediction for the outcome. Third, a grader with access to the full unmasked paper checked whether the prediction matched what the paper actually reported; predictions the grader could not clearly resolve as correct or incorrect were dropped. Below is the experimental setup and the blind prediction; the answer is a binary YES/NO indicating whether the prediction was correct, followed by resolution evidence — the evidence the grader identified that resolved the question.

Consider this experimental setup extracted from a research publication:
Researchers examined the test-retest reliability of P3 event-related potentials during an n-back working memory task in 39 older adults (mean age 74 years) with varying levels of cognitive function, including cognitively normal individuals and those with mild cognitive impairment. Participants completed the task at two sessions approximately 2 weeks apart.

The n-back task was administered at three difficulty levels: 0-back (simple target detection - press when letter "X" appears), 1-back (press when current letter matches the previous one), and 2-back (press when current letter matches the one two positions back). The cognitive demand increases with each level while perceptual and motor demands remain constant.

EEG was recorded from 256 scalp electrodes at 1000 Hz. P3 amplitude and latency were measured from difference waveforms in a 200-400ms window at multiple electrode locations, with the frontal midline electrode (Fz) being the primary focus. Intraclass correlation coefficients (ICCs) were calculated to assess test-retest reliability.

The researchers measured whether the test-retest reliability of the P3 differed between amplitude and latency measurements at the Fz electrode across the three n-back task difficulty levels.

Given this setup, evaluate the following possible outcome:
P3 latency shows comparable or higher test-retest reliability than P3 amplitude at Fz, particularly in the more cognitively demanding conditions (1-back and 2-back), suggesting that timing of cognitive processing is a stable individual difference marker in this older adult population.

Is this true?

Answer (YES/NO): NO